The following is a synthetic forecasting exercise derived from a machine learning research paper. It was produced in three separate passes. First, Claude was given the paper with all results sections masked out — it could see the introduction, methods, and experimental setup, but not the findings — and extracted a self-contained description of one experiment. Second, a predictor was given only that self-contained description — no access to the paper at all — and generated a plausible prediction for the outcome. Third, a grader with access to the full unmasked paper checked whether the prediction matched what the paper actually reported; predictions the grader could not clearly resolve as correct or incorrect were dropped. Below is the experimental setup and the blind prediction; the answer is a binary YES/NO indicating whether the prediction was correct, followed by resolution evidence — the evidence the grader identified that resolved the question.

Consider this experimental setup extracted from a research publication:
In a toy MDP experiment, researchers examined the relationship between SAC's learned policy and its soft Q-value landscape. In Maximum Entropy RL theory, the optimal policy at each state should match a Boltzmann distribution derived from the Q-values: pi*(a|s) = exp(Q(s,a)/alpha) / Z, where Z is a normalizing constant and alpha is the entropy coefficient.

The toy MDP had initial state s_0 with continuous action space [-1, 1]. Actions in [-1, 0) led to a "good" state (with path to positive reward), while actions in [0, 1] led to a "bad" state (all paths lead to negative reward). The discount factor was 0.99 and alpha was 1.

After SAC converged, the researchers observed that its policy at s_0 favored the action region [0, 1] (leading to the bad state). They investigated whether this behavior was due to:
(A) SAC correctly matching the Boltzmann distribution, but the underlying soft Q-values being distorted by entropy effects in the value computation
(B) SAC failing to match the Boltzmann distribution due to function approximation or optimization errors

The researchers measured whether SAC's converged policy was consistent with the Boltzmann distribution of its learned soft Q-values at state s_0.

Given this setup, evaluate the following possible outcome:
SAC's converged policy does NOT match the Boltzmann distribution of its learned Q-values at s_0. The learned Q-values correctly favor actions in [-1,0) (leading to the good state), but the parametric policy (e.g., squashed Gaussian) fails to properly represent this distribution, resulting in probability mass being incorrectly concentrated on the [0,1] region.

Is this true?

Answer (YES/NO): NO